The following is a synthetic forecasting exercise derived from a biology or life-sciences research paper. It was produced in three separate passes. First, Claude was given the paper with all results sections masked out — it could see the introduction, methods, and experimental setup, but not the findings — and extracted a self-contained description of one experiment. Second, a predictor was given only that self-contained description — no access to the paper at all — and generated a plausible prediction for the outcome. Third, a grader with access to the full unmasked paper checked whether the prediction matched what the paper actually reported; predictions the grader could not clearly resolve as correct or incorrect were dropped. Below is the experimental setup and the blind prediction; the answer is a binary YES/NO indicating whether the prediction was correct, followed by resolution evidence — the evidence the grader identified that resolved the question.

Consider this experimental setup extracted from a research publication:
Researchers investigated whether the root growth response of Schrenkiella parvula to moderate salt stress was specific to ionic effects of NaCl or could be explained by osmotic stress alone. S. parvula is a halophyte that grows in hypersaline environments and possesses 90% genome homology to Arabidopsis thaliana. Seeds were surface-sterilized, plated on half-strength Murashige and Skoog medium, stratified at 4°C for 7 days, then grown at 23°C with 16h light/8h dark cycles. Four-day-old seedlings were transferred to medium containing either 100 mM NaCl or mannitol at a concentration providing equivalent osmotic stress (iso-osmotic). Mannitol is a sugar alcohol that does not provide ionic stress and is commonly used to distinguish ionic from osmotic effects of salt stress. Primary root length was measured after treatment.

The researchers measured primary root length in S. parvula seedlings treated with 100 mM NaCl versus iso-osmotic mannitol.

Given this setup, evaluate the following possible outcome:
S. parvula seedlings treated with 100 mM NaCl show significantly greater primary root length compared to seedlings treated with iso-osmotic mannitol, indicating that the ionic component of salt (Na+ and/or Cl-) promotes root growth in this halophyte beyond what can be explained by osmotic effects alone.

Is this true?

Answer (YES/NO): YES